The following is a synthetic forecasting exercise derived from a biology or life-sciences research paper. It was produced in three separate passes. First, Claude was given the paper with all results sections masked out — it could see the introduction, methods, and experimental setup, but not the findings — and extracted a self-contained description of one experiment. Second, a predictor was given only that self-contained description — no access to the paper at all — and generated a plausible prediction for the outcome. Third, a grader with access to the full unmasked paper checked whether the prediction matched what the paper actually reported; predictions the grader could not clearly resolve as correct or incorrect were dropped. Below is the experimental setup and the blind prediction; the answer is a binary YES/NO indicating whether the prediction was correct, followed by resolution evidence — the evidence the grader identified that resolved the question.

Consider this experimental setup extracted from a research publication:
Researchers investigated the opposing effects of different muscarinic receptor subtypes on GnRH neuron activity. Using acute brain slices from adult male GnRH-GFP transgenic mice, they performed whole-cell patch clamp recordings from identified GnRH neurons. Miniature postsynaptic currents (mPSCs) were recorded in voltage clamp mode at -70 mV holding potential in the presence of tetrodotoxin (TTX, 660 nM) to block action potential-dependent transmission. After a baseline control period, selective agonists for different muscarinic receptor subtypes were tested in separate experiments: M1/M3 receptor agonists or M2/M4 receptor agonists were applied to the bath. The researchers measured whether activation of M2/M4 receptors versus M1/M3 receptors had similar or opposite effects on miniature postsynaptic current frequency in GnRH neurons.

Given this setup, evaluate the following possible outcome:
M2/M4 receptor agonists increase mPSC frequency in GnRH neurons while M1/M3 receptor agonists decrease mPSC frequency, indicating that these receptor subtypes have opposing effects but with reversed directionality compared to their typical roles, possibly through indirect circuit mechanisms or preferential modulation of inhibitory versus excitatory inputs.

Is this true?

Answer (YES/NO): NO